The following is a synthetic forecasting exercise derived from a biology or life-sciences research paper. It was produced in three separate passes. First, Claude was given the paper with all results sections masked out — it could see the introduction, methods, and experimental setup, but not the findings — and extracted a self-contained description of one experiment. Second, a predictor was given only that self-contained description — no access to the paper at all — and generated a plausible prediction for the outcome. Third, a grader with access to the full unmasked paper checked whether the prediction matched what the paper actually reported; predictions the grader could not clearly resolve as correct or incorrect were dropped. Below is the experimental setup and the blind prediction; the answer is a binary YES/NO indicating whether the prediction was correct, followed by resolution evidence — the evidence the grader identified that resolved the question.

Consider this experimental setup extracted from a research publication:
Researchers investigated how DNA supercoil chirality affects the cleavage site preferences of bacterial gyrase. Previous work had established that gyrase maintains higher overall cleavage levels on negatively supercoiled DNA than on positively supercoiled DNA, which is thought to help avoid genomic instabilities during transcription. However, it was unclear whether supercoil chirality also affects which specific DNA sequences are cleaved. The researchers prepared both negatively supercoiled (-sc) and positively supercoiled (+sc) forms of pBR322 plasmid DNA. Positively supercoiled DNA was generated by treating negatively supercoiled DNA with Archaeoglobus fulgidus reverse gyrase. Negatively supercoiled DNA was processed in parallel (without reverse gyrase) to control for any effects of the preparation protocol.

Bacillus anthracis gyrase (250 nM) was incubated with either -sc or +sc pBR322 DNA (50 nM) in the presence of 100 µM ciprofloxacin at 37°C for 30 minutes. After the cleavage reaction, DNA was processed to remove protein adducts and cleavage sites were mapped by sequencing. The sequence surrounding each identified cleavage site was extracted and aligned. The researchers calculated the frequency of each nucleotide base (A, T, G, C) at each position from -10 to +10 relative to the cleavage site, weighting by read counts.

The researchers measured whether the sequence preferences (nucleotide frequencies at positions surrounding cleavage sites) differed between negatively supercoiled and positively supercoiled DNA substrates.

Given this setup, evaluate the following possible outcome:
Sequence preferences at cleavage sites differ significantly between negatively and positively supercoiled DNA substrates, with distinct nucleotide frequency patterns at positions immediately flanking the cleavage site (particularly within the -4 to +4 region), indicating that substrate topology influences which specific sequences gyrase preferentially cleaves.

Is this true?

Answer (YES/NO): NO